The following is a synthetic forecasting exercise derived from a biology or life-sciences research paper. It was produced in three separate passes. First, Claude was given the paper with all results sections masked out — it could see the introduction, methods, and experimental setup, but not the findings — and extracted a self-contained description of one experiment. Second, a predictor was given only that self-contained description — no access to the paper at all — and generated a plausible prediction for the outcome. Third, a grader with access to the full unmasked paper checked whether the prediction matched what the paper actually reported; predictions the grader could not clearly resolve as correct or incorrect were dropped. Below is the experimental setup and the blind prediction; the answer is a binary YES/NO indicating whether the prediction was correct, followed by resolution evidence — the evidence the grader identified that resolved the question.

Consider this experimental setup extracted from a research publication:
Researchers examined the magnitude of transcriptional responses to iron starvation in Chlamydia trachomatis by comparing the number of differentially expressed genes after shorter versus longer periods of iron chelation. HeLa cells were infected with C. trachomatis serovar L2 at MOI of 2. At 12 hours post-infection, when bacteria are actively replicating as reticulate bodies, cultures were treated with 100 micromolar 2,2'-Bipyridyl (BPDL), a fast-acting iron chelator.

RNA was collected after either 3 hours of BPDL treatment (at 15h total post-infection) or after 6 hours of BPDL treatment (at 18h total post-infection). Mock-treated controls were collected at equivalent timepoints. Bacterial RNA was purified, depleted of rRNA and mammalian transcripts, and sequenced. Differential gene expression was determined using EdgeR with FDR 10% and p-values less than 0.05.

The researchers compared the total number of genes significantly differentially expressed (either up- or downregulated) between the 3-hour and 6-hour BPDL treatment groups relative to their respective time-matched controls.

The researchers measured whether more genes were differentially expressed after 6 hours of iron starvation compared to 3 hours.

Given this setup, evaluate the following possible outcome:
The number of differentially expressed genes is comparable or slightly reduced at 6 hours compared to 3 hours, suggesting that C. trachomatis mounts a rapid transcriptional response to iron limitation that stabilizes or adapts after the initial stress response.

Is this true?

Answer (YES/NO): NO